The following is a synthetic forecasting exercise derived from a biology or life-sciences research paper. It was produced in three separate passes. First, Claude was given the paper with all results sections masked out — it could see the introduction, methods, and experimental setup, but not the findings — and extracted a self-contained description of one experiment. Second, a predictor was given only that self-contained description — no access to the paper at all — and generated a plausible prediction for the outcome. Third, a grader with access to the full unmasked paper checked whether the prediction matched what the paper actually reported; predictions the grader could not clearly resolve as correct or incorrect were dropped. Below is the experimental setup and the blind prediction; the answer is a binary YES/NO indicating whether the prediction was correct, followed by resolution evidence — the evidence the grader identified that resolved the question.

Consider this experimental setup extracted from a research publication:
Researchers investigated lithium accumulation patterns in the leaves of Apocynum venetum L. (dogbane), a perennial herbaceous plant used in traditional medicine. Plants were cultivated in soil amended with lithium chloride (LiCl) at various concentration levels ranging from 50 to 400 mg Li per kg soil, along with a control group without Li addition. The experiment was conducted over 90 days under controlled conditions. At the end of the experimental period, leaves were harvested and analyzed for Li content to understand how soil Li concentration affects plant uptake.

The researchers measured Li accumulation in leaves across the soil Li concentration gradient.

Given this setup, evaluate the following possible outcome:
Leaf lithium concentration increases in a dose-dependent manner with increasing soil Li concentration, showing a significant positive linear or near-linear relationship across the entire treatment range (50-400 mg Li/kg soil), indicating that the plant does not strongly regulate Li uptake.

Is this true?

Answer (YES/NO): NO